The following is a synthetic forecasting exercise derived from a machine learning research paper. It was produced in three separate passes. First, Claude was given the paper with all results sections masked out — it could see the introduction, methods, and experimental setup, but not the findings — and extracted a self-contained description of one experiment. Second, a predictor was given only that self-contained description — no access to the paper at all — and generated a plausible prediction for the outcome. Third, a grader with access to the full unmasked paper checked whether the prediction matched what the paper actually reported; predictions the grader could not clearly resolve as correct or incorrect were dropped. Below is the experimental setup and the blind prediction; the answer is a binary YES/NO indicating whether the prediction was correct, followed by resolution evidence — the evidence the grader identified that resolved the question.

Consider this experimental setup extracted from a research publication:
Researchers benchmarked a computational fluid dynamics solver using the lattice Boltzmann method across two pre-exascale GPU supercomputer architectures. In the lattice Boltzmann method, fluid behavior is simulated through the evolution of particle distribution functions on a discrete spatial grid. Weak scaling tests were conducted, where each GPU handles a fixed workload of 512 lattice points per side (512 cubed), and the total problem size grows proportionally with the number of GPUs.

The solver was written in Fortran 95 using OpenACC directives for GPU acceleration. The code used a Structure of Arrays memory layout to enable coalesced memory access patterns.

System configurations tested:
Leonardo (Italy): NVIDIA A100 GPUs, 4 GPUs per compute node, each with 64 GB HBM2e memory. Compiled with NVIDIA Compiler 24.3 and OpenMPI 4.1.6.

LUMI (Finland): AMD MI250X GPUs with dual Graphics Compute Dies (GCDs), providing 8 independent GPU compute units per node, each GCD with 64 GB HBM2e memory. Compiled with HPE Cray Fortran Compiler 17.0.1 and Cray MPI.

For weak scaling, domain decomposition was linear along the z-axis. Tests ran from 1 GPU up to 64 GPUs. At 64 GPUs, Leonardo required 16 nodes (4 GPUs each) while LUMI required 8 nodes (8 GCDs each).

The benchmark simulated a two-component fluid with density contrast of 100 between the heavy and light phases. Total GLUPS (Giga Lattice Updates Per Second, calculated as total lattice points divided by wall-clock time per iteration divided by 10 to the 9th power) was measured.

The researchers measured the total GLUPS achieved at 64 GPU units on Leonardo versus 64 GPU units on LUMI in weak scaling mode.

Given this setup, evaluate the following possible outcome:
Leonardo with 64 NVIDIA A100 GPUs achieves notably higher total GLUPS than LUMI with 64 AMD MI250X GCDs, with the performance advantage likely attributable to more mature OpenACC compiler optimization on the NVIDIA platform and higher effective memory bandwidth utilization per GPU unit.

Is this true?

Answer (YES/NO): YES